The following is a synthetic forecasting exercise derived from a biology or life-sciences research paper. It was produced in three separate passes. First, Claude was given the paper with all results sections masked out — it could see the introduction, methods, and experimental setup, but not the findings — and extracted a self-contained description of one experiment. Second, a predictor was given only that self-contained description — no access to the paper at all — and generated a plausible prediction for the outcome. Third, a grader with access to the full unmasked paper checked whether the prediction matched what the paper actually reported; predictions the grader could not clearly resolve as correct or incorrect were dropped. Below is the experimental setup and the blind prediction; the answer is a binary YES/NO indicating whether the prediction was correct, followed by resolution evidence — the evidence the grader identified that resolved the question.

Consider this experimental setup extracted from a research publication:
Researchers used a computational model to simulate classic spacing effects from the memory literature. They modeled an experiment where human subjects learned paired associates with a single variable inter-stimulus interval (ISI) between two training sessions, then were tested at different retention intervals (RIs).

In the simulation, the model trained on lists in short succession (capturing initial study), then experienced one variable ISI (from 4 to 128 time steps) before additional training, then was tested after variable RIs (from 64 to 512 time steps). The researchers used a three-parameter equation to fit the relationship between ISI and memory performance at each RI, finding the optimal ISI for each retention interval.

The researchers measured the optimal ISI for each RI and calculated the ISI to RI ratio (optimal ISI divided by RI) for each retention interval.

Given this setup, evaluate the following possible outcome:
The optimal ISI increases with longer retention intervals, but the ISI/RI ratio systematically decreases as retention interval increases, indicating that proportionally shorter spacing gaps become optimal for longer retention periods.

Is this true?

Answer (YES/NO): YES